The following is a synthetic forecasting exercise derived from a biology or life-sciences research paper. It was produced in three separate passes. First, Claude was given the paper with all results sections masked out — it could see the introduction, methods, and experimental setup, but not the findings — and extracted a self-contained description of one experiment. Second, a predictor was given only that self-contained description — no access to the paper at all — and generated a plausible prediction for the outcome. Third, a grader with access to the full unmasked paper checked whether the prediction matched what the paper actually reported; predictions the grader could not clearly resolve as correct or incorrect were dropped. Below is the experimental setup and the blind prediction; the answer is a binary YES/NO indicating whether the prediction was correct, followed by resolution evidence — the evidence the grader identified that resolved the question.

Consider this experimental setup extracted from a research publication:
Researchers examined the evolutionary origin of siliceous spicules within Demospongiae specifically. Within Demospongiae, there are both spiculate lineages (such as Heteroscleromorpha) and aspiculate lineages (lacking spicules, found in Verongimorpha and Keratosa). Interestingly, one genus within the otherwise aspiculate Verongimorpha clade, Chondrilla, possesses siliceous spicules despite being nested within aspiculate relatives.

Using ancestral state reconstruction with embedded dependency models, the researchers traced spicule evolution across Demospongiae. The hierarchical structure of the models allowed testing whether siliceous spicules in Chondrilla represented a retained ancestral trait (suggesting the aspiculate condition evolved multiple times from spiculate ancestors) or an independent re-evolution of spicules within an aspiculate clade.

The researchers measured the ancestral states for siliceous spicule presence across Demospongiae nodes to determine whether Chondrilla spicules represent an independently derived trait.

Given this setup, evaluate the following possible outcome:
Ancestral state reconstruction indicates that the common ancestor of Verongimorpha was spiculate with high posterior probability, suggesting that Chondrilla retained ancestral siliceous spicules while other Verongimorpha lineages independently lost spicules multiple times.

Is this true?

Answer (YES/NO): NO